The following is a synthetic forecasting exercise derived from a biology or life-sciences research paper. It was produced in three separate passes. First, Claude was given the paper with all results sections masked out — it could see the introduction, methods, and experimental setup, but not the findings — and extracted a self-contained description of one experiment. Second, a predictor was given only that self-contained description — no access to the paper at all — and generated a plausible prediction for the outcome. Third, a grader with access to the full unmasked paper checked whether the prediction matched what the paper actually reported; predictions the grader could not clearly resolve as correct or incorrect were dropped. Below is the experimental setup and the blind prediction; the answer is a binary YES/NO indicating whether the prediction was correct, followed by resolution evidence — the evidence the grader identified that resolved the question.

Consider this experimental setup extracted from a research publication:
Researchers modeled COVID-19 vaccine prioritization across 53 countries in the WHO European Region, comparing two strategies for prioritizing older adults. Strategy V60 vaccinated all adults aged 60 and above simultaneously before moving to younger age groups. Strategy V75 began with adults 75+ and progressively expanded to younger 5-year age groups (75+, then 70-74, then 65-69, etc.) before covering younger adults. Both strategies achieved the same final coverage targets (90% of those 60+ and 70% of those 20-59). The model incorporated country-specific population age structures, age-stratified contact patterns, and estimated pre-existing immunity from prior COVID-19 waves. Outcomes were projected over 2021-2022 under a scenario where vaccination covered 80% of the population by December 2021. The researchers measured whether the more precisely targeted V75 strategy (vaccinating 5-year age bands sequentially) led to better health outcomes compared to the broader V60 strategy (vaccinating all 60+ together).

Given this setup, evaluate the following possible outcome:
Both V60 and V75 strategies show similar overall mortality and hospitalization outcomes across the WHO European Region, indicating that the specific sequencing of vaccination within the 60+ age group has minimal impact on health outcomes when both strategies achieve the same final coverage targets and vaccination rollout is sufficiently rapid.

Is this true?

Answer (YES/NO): YES